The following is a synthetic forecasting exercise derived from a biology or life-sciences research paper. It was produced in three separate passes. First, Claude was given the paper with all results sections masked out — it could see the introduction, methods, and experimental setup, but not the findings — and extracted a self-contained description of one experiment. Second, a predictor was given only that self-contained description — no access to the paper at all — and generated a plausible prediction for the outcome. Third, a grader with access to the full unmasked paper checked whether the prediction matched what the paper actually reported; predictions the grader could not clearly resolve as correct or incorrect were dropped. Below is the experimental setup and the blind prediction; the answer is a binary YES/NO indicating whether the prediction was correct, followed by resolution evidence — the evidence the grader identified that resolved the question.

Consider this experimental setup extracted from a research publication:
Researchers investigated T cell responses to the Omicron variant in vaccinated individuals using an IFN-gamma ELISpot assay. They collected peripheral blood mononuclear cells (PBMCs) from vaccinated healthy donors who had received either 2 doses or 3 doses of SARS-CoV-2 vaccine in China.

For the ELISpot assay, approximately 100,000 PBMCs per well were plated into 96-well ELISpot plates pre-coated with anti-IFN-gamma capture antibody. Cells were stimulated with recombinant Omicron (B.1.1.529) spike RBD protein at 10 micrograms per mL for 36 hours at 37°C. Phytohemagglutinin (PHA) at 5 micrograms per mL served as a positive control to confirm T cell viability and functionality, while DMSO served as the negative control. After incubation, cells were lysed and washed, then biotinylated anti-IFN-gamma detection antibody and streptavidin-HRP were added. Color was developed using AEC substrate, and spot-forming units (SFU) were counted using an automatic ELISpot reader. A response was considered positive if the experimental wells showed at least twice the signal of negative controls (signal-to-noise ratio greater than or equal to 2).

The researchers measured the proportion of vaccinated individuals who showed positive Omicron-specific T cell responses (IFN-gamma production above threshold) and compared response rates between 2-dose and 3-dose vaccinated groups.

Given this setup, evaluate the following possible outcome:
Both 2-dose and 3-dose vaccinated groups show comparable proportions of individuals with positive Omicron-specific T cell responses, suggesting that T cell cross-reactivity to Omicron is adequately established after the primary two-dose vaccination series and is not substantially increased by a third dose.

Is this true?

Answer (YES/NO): YES